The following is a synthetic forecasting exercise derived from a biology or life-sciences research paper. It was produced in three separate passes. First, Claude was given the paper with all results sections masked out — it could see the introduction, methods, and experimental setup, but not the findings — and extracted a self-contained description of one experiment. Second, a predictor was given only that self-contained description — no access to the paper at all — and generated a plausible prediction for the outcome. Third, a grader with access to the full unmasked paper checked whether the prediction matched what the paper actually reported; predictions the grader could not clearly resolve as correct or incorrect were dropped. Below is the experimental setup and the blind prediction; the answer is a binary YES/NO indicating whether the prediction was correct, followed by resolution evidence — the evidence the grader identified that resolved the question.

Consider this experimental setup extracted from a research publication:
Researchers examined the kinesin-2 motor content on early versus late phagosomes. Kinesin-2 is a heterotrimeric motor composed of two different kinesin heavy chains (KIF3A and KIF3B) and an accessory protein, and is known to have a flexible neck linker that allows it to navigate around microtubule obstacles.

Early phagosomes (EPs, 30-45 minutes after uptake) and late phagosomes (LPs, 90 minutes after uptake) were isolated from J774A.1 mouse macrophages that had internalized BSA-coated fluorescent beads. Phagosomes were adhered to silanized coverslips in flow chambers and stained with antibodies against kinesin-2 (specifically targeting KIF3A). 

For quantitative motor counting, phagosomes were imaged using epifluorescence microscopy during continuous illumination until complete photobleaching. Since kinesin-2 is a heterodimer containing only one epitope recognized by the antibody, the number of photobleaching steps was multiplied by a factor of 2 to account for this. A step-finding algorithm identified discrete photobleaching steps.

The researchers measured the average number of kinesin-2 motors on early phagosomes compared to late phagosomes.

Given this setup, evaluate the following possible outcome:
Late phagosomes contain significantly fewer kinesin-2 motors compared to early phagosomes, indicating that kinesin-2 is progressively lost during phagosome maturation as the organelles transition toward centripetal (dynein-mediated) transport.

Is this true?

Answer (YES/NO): NO